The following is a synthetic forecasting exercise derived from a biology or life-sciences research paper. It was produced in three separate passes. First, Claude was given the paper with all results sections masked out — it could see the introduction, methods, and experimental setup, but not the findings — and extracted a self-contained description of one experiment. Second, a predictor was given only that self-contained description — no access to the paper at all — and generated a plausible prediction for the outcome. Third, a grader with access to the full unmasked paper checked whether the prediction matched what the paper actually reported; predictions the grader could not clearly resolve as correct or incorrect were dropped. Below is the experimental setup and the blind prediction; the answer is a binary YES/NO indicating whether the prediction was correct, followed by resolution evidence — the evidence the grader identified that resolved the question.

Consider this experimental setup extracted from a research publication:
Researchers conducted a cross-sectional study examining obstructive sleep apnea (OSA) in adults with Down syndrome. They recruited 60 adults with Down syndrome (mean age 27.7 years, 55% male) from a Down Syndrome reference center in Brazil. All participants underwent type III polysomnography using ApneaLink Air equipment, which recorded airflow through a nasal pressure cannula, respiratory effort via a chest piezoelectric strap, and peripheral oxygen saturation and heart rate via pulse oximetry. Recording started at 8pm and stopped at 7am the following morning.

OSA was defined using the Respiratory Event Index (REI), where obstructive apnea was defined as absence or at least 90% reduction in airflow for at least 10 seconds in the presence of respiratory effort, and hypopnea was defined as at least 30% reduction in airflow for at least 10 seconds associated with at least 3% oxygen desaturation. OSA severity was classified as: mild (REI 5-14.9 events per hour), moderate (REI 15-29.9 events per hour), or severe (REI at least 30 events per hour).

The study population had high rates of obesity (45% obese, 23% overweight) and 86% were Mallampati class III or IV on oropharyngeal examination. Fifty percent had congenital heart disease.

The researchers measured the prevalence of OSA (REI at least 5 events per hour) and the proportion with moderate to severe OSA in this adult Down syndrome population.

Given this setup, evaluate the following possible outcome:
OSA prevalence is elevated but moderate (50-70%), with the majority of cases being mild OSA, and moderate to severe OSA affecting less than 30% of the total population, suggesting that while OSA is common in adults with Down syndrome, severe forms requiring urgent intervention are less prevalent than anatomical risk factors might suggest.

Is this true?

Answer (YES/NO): NO